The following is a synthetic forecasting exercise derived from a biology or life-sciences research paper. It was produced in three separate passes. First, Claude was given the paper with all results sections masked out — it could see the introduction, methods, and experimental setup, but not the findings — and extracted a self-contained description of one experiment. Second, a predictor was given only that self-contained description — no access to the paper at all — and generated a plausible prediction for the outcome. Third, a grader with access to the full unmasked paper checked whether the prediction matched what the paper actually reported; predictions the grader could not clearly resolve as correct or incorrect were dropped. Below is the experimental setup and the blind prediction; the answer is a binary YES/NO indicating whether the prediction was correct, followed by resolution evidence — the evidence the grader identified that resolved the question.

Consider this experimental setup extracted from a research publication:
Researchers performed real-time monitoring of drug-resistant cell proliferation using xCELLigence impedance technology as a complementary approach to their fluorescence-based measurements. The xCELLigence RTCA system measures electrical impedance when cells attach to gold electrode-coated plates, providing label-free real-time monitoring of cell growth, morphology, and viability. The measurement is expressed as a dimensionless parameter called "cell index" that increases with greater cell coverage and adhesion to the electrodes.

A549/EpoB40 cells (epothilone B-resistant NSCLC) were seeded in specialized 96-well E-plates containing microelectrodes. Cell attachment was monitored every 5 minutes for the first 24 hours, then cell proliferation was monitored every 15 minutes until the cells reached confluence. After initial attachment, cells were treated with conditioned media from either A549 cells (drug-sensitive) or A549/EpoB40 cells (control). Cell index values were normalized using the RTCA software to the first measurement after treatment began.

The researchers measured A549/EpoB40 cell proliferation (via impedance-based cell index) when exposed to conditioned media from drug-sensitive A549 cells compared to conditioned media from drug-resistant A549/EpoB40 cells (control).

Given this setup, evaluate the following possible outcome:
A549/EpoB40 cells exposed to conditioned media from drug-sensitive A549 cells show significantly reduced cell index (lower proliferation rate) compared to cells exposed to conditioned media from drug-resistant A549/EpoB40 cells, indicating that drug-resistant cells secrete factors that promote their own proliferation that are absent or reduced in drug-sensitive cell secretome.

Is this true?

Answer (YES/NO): NO